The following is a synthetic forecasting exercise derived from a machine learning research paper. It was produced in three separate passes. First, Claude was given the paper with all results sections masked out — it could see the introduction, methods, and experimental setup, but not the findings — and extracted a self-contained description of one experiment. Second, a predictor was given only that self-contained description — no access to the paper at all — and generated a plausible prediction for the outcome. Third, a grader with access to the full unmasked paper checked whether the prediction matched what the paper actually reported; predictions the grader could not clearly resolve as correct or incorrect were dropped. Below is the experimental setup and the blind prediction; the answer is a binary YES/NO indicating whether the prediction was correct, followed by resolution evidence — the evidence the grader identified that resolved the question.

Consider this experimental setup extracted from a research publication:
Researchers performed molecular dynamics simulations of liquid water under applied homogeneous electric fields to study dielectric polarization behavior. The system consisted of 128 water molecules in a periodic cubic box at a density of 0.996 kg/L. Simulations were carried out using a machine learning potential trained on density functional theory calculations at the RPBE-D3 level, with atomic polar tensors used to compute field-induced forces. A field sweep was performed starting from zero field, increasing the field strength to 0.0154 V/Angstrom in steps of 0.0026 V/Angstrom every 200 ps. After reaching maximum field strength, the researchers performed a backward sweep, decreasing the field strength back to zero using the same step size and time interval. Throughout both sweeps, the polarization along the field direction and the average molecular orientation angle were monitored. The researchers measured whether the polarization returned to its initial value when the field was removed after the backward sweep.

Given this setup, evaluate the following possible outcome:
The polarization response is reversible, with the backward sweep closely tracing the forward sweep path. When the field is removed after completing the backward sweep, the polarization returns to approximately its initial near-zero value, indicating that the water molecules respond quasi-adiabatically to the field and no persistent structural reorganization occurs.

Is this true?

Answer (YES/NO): YES